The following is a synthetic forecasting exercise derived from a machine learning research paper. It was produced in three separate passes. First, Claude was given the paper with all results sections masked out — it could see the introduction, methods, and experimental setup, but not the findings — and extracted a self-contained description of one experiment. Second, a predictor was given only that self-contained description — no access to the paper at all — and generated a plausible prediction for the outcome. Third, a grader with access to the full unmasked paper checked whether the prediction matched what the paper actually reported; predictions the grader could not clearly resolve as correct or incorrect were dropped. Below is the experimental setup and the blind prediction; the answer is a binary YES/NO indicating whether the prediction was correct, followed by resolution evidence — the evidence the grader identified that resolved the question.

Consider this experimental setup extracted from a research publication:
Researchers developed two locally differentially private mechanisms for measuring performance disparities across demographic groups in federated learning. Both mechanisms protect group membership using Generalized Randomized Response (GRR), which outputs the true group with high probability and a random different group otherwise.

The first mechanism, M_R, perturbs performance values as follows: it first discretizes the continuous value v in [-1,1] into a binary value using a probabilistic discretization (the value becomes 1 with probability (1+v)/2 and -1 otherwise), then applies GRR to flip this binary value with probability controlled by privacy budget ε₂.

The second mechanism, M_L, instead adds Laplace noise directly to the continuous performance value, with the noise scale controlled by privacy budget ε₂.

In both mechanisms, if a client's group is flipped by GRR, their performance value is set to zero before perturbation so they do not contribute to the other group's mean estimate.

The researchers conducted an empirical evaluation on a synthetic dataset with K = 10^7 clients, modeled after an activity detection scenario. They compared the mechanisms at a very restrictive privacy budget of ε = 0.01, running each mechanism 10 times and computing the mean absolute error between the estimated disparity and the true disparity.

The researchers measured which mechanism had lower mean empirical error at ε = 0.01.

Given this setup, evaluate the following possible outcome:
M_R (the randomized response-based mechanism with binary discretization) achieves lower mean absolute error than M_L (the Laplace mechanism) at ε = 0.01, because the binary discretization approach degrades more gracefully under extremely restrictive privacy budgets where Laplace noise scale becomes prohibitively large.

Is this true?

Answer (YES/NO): NO